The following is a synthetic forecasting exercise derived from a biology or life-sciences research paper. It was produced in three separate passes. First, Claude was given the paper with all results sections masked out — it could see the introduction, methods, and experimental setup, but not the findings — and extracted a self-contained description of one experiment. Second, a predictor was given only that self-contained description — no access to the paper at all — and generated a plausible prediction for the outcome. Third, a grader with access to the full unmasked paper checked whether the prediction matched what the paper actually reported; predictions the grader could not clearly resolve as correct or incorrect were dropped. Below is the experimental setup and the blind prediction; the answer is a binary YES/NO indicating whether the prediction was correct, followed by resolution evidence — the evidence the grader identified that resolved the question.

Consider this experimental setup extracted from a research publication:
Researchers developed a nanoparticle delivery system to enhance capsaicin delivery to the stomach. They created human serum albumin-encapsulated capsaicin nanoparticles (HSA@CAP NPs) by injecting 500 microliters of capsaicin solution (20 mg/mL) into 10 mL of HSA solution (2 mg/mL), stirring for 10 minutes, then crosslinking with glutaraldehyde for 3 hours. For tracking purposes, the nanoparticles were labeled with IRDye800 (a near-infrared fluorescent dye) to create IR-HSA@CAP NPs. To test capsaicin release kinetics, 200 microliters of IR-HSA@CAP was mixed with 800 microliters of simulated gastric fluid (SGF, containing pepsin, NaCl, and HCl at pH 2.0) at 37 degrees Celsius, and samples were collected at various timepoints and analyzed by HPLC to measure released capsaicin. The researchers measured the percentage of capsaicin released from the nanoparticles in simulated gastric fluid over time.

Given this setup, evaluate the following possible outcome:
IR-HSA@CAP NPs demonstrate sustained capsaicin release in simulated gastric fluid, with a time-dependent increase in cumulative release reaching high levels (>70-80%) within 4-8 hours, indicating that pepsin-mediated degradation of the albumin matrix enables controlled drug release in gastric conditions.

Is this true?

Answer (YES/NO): NO